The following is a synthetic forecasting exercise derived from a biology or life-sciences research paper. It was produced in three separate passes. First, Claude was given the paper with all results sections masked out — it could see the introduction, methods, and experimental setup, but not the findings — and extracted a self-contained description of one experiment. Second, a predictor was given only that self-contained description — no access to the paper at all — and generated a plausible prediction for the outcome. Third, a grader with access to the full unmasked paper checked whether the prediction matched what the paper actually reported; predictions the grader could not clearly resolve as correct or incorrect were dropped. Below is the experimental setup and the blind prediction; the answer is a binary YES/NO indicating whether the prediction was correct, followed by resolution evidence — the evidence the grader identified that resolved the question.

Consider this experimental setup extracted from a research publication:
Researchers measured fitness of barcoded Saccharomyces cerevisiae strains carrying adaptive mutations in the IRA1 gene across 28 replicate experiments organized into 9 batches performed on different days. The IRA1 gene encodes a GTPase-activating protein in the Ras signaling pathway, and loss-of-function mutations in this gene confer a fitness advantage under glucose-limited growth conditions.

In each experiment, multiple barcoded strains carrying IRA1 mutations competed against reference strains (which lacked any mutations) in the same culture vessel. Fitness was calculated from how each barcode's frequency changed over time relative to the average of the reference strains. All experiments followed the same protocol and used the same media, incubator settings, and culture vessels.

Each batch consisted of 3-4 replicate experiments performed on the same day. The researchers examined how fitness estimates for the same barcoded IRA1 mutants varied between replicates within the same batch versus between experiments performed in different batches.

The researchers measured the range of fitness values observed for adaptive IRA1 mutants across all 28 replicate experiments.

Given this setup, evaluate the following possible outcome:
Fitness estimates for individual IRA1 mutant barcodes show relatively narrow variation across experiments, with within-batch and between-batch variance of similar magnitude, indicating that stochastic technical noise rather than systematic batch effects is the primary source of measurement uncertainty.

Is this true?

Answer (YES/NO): NO